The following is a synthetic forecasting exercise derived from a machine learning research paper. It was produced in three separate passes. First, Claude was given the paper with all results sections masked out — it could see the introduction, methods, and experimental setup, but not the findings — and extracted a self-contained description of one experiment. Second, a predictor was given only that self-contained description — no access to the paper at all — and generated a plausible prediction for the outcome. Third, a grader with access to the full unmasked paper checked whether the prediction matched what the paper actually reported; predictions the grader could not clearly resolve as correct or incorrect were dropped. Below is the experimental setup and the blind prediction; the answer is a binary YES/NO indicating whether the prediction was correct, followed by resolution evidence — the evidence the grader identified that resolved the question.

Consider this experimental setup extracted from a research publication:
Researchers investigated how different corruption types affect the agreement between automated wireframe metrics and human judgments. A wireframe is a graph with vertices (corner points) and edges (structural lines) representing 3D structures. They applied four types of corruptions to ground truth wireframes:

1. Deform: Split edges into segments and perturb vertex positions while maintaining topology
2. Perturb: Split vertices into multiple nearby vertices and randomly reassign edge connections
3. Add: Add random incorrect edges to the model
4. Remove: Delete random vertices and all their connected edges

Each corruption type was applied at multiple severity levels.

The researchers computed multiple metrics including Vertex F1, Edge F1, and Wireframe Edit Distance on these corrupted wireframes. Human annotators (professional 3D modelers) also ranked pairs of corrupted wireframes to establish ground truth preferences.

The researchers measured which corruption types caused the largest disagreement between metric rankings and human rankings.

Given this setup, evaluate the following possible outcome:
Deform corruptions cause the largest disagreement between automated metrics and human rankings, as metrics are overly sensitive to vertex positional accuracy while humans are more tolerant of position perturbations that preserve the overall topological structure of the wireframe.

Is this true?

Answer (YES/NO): NO